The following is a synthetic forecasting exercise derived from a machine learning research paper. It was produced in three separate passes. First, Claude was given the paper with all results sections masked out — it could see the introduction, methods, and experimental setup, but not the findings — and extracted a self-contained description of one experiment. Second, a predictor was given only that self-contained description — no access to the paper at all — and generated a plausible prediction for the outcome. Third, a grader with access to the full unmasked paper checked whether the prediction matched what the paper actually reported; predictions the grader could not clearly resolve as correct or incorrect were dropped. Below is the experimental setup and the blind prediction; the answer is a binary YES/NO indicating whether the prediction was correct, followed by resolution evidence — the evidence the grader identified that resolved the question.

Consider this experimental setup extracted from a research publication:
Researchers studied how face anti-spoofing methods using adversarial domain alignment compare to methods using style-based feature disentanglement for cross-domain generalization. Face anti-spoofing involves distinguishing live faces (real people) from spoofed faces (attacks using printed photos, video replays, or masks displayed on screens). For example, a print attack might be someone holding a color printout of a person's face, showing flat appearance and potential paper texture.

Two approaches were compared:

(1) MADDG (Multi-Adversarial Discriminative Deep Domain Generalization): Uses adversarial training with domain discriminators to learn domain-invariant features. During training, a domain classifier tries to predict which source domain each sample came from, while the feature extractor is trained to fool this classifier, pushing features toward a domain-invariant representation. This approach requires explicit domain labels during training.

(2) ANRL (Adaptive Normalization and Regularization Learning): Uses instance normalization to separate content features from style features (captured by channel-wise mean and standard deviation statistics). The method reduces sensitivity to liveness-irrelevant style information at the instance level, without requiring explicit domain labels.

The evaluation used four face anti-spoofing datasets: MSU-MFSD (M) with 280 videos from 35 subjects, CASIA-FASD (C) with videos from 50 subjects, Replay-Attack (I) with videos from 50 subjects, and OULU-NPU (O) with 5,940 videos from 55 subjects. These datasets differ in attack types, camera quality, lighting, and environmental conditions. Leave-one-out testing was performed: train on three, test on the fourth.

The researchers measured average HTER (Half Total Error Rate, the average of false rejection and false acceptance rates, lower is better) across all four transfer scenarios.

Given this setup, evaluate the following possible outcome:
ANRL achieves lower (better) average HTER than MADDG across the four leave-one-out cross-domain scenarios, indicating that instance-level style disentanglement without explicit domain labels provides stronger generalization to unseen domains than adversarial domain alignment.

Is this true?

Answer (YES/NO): YES